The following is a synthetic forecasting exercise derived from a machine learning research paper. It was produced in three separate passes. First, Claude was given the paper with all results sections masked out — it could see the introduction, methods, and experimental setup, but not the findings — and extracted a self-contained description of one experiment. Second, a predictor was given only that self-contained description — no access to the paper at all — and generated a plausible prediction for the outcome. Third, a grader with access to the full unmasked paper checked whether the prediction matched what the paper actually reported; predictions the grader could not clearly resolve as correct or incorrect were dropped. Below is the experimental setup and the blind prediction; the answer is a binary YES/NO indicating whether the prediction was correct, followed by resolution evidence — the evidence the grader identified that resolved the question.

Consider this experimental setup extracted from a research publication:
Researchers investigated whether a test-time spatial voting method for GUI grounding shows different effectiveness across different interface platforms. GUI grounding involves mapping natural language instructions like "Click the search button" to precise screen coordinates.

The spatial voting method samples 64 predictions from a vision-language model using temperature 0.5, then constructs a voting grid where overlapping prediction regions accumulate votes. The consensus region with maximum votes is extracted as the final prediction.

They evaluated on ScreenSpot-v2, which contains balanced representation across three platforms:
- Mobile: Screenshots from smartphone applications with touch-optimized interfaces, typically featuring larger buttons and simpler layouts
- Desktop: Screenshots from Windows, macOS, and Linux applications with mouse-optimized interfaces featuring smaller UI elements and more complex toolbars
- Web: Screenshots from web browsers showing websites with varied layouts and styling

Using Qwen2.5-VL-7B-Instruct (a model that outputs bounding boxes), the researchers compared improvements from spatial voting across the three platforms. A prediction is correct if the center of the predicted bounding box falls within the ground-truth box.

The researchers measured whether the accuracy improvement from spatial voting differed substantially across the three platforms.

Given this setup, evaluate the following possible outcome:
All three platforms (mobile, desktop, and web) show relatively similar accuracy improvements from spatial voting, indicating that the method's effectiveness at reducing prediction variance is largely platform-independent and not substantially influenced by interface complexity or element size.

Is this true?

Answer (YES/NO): NO